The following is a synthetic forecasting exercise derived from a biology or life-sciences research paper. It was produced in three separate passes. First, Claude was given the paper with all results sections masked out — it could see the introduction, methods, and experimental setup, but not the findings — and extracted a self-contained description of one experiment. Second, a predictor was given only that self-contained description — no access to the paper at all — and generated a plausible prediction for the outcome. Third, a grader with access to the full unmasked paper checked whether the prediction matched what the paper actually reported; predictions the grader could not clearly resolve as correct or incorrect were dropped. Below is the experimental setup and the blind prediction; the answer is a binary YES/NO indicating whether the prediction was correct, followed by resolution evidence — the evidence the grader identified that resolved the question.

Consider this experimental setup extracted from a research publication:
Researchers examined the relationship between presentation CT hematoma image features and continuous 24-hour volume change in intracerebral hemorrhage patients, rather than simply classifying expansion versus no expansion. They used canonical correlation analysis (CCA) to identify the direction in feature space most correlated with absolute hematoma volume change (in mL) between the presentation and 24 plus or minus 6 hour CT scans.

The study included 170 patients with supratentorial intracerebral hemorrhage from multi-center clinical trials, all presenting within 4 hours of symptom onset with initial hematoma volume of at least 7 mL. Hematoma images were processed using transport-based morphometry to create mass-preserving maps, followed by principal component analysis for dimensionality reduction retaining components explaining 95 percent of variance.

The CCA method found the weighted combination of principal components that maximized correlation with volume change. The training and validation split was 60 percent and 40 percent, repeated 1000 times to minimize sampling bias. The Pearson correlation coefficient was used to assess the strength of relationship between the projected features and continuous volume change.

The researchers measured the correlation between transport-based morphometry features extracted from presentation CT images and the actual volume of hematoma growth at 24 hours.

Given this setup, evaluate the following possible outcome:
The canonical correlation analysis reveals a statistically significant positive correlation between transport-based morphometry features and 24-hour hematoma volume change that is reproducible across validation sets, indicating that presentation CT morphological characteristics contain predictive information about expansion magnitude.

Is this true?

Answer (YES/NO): YES